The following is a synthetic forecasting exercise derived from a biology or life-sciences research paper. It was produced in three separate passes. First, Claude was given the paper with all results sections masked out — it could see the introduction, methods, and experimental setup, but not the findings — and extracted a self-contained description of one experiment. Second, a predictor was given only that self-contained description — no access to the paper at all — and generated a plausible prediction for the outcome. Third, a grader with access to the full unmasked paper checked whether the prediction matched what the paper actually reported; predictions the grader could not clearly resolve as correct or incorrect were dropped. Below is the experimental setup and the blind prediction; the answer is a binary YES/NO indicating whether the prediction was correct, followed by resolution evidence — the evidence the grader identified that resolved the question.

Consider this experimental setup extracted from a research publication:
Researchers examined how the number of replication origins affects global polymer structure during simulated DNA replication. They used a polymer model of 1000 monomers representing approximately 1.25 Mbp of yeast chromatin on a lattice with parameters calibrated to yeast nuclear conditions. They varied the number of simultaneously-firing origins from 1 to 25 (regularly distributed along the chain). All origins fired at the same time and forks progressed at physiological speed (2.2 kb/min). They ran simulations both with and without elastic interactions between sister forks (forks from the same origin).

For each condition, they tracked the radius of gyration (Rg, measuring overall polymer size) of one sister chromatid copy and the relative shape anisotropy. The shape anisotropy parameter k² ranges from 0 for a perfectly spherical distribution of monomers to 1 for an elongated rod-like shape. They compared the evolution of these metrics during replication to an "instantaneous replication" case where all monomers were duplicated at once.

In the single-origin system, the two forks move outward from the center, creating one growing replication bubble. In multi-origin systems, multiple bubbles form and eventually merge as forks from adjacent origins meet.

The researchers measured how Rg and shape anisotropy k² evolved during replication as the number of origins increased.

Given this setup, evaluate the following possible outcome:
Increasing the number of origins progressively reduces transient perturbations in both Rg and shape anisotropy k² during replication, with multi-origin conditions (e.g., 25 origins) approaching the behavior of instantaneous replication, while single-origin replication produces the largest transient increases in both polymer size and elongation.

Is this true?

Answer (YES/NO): NO